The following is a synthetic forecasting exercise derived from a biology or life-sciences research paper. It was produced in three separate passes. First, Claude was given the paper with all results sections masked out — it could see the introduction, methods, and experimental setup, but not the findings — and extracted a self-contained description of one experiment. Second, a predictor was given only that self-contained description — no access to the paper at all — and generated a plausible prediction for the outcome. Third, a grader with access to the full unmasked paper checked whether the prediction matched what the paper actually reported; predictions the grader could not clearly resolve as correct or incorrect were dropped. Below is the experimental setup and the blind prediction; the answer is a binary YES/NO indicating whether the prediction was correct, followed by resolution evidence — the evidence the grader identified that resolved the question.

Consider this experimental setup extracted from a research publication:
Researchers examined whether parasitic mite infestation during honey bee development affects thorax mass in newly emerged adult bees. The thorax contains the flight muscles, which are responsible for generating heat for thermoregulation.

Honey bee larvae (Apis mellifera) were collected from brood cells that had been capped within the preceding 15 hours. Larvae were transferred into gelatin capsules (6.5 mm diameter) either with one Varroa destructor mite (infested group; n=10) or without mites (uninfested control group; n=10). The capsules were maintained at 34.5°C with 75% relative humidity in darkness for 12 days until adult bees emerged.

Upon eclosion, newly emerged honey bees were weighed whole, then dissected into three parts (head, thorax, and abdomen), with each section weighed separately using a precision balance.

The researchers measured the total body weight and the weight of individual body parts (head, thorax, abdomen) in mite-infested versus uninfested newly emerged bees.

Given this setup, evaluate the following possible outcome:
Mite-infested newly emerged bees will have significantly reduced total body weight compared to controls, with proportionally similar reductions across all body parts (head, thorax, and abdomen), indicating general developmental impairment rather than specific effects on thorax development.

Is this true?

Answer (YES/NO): NO